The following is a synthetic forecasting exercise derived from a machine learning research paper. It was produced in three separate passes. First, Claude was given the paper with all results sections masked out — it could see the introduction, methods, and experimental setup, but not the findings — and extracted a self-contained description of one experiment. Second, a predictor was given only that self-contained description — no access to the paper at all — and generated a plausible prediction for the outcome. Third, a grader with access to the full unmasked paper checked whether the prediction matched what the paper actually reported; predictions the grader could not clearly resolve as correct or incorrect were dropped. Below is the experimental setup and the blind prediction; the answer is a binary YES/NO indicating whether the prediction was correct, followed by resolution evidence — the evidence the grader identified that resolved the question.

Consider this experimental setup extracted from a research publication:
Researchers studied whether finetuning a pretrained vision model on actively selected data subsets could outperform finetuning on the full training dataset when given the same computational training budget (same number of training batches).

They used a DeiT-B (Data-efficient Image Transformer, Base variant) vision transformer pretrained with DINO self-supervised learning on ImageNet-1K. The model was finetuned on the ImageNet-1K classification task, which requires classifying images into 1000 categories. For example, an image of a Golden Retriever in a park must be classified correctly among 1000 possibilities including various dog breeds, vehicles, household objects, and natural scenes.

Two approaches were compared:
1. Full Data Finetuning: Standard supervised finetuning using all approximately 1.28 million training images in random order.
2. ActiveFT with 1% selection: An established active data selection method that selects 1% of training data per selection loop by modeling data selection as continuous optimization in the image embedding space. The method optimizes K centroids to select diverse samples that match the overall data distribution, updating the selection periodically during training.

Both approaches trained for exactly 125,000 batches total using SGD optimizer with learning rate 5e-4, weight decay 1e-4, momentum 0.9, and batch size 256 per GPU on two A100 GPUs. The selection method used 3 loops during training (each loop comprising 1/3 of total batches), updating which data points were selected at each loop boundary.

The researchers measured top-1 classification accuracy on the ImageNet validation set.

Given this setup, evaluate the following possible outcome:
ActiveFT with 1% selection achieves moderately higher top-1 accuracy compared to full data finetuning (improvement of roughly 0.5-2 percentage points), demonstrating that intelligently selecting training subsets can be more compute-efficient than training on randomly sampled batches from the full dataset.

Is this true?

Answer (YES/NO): NO